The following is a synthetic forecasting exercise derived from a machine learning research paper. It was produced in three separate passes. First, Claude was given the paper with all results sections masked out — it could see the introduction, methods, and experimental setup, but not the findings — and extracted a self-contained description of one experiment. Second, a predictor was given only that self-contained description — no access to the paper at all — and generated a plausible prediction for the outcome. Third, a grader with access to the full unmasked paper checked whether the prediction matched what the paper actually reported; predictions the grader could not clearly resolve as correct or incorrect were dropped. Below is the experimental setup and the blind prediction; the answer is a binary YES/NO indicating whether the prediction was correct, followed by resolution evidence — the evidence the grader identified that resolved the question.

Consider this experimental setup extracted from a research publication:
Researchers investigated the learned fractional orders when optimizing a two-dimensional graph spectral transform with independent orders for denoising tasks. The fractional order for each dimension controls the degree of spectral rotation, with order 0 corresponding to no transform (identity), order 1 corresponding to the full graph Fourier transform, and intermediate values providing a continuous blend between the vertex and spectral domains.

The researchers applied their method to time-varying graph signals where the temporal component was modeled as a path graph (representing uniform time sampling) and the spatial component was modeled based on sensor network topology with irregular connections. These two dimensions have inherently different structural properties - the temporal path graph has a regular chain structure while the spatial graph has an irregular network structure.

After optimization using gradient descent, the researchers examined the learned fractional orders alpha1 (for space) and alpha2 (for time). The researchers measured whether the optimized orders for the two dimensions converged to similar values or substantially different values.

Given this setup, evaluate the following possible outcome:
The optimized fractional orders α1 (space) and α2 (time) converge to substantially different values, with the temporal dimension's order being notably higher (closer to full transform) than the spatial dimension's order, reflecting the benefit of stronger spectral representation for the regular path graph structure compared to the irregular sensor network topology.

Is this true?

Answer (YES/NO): NO